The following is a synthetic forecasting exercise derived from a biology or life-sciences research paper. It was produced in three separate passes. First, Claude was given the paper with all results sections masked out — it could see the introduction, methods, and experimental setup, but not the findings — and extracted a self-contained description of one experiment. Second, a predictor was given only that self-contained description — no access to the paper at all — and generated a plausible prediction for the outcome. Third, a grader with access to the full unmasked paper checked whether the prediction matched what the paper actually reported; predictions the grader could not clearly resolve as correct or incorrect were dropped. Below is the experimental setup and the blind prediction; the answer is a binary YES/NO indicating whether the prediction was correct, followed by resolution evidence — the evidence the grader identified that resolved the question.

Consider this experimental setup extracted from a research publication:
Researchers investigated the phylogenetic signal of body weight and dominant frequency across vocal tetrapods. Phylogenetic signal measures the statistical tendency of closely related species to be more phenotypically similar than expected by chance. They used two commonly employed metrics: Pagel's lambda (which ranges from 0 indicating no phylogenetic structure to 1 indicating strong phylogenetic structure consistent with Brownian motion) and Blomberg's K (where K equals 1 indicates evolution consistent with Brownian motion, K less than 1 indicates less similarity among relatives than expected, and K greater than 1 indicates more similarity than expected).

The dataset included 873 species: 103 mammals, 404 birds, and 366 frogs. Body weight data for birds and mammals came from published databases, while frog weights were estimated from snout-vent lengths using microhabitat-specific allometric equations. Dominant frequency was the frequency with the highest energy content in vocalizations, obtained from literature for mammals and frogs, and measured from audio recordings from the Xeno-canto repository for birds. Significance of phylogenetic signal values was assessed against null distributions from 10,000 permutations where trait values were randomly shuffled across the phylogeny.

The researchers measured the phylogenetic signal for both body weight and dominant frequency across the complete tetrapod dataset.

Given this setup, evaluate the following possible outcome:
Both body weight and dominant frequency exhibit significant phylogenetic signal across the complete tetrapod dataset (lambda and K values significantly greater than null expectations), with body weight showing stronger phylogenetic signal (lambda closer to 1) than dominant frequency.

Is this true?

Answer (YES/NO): YES